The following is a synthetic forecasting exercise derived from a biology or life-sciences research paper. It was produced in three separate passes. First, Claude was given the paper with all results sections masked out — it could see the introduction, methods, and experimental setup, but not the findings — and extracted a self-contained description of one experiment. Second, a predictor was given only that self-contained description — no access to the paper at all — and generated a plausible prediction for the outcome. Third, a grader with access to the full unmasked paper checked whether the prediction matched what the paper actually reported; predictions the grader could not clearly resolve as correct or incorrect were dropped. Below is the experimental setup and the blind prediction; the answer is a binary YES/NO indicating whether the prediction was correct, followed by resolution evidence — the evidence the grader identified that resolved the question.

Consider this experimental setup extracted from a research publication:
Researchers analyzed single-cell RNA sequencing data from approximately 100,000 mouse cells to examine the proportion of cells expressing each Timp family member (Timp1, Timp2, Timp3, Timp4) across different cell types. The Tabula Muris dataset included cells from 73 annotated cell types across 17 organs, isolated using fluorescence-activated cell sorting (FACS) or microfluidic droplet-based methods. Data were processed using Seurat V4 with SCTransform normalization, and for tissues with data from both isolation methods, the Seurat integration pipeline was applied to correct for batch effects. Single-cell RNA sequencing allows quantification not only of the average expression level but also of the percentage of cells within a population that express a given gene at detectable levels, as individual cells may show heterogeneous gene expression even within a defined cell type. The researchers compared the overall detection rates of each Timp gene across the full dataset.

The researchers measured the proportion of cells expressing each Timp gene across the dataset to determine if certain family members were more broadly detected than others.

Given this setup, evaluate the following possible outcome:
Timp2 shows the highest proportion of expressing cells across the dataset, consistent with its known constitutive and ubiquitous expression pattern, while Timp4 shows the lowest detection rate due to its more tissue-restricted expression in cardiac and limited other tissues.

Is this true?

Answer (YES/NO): YES